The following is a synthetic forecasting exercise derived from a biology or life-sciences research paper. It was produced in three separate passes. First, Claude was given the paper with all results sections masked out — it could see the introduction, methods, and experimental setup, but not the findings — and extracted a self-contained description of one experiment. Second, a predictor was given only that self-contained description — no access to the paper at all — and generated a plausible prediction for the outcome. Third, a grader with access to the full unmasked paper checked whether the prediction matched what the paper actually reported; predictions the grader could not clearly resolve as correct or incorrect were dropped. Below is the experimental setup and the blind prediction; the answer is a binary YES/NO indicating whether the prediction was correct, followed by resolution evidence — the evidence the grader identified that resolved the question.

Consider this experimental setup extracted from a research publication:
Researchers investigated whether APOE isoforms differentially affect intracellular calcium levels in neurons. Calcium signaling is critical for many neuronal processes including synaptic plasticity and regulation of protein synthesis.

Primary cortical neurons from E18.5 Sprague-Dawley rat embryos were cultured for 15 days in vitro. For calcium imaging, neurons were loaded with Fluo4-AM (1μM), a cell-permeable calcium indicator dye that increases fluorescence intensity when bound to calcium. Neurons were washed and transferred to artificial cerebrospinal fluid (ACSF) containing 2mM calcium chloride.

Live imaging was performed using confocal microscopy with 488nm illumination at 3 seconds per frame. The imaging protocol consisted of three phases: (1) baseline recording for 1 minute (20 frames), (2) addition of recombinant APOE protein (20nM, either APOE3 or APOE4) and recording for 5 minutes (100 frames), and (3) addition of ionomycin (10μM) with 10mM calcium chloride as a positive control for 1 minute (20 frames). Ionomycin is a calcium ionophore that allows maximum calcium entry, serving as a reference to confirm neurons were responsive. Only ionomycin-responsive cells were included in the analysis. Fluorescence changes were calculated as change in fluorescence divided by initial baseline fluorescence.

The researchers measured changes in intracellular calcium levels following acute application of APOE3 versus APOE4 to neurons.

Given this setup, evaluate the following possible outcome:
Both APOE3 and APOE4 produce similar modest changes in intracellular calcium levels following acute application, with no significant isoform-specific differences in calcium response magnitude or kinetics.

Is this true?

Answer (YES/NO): NO